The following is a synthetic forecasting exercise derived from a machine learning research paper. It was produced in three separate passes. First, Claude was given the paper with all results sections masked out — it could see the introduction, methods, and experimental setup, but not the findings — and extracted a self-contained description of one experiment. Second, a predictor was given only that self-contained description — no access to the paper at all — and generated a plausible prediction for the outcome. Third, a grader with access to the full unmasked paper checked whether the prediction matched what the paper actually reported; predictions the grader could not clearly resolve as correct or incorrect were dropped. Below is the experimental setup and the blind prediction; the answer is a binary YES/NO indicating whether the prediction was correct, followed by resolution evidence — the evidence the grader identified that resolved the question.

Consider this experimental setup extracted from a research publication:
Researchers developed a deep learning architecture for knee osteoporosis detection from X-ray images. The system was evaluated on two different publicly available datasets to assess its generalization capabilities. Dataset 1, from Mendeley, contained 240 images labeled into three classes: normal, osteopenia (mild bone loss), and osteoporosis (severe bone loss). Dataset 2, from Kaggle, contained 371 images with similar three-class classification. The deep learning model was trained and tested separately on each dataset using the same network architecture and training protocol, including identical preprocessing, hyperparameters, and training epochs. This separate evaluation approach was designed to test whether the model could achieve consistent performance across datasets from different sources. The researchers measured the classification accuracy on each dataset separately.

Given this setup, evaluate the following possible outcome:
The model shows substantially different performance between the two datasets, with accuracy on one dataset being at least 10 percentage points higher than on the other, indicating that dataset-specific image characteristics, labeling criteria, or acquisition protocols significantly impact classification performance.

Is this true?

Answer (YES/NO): NO